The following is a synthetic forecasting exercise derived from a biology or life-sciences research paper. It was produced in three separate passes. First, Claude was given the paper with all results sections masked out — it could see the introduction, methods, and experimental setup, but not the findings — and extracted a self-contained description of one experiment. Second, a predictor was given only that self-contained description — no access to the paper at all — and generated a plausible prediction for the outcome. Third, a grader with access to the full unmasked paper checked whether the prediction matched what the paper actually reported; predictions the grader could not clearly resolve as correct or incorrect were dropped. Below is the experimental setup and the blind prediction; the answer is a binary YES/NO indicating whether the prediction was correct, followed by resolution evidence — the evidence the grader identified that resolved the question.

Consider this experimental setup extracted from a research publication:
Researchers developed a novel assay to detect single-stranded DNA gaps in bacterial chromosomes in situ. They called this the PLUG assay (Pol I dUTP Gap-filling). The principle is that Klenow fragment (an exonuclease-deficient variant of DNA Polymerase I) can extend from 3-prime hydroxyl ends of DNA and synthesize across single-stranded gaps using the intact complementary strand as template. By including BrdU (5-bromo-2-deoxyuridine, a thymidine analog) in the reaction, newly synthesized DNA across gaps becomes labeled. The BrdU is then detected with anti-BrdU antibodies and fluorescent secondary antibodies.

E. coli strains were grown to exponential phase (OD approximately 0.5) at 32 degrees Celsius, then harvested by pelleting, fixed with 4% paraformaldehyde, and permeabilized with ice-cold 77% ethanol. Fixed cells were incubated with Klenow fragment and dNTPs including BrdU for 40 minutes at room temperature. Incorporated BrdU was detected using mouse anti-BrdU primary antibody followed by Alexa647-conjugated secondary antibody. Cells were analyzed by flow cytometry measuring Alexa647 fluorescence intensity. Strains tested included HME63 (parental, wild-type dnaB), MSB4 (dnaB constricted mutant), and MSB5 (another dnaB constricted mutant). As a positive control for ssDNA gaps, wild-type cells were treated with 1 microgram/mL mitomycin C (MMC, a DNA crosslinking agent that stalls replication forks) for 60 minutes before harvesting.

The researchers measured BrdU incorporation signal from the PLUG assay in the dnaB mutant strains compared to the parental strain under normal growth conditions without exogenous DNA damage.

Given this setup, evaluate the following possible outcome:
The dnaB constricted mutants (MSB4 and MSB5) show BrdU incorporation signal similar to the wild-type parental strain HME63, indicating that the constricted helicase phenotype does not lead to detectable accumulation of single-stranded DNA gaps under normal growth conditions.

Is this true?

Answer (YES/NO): NO